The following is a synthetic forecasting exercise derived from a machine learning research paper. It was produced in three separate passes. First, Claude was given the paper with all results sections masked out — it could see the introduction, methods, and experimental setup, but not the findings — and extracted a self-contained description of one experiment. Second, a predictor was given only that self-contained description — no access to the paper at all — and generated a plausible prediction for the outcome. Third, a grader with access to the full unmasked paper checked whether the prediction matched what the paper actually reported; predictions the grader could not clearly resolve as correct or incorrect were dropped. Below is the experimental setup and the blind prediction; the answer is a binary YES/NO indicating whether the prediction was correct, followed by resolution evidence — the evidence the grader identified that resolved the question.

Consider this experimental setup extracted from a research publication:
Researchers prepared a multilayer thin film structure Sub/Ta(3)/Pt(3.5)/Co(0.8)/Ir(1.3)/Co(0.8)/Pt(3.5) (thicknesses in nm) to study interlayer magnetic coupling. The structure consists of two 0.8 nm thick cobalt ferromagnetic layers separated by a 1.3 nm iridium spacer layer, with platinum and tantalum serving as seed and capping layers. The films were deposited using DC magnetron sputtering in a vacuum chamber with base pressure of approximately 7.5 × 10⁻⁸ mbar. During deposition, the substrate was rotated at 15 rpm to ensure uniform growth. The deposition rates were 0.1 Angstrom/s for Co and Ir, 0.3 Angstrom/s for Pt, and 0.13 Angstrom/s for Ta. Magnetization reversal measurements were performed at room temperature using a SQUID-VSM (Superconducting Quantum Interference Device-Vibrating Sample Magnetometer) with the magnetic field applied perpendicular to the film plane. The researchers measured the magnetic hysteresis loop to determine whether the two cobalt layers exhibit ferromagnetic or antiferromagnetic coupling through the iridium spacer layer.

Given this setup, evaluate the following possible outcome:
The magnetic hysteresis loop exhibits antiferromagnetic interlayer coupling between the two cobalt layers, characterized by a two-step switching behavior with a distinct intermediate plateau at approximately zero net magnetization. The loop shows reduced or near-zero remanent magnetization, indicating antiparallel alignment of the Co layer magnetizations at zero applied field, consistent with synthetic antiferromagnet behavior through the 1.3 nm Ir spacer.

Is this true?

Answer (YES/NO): YES